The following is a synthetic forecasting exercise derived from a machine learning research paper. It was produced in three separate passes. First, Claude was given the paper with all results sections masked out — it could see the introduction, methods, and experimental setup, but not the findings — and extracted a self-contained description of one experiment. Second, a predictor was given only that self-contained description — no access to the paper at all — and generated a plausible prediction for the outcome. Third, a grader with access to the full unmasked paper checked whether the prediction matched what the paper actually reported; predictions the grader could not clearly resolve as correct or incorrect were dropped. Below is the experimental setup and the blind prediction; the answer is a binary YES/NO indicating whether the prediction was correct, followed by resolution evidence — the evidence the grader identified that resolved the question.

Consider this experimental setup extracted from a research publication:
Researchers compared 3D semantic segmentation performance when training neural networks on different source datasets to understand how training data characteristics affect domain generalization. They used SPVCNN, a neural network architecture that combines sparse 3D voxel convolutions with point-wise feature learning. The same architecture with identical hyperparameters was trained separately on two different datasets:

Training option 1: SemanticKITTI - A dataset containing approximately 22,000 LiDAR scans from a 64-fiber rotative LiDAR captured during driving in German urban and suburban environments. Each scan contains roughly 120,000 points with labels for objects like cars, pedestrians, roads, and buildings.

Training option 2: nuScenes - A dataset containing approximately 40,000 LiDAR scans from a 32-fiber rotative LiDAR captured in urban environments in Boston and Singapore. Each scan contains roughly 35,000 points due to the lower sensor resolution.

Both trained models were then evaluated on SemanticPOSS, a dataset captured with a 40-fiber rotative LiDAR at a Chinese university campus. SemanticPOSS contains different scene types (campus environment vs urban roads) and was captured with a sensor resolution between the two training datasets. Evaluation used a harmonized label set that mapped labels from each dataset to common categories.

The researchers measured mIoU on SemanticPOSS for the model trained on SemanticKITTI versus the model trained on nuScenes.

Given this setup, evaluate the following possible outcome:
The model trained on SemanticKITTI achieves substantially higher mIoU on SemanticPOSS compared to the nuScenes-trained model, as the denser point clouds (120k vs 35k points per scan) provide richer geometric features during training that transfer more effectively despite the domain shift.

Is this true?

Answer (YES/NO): NO